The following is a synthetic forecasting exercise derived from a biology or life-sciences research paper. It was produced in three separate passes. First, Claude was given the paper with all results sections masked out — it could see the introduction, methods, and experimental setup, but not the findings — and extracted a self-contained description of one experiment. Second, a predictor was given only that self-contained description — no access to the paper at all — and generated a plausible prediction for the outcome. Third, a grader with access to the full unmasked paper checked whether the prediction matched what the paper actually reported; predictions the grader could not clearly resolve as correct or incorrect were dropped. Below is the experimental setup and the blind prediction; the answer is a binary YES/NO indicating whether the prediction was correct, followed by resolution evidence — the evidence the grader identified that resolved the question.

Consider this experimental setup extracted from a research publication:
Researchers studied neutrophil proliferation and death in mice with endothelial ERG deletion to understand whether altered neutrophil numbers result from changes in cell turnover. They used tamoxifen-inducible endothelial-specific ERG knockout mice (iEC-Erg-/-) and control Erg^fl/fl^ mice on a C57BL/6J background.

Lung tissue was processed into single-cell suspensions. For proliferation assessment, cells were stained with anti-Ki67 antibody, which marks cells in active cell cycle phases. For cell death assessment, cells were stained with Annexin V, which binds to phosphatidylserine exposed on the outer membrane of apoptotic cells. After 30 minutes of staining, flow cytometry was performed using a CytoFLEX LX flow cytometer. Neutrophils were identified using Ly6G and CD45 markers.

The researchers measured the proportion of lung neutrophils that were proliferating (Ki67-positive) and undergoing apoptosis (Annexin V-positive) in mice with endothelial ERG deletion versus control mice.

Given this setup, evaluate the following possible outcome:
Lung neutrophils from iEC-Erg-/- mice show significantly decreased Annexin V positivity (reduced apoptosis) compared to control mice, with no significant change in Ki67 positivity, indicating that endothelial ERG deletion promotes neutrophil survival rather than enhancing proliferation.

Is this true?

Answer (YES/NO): NO